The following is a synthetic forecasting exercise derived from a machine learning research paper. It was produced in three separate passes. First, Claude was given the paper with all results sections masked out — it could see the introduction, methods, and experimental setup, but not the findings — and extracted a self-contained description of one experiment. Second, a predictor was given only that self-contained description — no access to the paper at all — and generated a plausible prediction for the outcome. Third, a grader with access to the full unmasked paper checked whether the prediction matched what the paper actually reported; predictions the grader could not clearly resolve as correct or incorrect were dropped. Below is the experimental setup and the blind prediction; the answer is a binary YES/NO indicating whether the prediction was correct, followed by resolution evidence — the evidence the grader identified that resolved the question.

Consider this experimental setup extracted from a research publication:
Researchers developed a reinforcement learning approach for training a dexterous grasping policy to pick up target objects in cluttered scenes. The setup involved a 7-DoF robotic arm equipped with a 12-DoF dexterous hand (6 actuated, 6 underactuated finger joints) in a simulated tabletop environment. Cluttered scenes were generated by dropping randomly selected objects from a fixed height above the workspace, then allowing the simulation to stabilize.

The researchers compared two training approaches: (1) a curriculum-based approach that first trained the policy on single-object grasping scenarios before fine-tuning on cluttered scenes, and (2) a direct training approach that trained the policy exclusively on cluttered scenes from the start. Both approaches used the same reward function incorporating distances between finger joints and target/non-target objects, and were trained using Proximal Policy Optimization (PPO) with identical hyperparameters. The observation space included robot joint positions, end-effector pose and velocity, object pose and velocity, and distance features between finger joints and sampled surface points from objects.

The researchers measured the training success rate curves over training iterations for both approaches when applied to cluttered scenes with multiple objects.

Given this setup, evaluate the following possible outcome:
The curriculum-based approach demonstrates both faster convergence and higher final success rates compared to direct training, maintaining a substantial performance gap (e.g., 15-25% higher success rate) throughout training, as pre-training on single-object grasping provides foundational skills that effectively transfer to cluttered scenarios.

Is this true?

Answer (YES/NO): NO